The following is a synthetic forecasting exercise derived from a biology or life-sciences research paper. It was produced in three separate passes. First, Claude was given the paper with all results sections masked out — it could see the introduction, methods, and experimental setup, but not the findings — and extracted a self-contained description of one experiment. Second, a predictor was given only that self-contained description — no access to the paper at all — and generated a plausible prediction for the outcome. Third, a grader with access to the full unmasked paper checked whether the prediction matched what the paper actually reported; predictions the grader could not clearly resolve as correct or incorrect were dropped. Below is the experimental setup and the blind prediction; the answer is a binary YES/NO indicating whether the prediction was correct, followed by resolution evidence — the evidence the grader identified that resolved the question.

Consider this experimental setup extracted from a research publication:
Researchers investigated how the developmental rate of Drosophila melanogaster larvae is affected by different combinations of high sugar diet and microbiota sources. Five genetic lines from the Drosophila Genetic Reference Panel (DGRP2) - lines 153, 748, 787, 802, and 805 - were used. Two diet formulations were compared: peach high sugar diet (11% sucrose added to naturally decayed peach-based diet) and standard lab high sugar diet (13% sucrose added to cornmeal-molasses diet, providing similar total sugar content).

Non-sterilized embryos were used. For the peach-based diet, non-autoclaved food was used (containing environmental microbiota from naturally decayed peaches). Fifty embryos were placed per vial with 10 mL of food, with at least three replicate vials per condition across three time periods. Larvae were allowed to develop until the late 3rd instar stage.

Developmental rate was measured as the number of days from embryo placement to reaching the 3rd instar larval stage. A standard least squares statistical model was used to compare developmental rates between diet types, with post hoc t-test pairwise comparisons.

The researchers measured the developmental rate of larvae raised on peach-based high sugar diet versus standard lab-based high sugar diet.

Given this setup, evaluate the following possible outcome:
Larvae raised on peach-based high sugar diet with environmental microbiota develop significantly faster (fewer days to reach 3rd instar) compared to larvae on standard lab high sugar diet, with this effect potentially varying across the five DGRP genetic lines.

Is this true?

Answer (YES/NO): NO